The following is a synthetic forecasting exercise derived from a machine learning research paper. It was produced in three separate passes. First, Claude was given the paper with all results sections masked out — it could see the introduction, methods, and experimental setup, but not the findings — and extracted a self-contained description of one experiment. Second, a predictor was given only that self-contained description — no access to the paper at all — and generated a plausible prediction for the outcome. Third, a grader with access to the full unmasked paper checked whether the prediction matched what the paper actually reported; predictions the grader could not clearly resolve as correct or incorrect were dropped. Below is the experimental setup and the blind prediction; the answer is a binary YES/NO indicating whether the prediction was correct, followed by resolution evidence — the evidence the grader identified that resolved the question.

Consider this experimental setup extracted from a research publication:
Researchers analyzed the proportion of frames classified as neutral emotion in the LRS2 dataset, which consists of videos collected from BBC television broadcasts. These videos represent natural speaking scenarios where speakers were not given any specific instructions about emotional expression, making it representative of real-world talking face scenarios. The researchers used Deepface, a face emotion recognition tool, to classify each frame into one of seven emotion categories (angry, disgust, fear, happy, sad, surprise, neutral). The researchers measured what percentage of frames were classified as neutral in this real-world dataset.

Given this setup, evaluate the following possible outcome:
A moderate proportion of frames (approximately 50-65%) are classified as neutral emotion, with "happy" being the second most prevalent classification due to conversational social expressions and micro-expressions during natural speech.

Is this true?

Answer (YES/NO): NO